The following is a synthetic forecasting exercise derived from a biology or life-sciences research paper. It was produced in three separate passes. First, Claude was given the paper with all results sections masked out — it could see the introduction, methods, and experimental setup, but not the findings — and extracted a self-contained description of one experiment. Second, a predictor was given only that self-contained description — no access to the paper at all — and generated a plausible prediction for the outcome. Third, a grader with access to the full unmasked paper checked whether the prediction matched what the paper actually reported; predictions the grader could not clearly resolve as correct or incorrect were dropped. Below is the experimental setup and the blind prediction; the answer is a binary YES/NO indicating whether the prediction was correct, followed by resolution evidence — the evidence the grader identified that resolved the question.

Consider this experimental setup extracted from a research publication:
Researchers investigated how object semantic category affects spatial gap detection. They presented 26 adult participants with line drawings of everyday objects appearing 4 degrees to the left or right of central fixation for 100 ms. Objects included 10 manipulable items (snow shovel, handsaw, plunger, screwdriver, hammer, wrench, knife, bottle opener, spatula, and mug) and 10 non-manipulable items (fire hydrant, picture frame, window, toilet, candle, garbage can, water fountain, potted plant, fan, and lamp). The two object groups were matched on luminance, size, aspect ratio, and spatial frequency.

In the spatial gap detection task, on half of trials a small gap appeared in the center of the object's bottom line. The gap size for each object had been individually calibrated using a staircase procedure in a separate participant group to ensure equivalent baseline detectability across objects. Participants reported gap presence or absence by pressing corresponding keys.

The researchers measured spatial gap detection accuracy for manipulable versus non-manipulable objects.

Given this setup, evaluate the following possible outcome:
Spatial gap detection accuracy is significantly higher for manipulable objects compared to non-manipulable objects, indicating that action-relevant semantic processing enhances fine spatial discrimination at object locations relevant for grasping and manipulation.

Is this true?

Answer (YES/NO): NO